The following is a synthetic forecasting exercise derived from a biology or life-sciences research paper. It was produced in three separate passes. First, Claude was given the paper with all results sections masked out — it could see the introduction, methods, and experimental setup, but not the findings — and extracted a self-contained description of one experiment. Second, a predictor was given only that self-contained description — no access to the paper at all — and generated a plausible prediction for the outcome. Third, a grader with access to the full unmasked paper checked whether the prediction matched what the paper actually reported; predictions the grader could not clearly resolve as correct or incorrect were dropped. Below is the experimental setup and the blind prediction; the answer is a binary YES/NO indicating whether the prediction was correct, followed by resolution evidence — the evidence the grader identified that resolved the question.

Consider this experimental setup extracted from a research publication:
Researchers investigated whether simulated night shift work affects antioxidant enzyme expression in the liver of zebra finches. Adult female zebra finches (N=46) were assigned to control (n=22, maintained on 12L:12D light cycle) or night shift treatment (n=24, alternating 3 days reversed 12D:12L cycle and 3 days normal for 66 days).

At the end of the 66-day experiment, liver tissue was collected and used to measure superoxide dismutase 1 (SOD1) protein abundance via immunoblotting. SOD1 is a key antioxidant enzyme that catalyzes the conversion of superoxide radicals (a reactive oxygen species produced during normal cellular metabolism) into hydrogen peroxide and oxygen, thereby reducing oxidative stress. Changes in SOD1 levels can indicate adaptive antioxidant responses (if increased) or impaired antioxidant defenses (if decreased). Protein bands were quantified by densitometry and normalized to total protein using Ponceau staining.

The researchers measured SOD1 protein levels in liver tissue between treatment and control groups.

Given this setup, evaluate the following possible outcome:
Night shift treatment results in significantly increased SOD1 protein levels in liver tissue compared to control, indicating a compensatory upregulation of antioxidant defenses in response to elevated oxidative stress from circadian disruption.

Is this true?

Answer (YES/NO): NO